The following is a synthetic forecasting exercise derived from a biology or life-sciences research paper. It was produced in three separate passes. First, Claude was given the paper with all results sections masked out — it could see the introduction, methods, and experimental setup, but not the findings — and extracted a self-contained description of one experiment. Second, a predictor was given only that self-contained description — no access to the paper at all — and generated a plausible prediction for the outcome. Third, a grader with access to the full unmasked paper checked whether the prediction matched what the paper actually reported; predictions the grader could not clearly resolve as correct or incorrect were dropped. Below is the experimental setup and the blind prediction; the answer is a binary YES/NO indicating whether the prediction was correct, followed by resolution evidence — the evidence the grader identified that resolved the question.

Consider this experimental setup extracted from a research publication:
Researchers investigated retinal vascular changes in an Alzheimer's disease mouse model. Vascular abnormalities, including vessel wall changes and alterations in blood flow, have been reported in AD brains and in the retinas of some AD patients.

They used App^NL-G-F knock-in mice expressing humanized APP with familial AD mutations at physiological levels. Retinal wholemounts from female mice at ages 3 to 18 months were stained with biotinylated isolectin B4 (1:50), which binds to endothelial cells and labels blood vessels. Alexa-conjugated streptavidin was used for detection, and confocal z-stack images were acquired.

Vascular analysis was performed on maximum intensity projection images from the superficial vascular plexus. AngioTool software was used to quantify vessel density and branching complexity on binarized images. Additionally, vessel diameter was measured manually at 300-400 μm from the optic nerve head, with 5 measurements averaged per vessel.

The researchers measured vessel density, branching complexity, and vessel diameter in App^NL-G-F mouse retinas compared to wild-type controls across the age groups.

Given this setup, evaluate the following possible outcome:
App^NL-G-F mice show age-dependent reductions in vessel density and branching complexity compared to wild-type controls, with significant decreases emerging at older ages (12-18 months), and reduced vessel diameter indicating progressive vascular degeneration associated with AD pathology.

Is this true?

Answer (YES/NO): NO